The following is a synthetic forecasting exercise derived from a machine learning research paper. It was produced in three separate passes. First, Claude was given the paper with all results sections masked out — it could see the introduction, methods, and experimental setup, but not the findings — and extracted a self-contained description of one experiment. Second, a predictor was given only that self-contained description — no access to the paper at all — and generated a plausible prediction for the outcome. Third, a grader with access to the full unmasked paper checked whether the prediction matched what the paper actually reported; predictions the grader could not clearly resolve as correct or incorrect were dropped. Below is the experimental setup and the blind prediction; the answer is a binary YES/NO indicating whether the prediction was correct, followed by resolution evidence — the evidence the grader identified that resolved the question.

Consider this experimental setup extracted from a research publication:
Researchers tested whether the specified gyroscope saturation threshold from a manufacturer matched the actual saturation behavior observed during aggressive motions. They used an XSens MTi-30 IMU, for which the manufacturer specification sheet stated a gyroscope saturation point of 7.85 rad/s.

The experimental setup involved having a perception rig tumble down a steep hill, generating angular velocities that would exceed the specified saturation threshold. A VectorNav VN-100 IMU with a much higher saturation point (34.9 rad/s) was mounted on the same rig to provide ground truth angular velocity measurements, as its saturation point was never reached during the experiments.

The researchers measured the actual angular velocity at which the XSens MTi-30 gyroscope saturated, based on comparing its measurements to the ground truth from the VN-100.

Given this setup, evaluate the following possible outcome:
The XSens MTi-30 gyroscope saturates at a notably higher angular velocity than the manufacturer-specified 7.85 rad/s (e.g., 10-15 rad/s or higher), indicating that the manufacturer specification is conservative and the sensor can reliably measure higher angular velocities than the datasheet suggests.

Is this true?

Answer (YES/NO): YES